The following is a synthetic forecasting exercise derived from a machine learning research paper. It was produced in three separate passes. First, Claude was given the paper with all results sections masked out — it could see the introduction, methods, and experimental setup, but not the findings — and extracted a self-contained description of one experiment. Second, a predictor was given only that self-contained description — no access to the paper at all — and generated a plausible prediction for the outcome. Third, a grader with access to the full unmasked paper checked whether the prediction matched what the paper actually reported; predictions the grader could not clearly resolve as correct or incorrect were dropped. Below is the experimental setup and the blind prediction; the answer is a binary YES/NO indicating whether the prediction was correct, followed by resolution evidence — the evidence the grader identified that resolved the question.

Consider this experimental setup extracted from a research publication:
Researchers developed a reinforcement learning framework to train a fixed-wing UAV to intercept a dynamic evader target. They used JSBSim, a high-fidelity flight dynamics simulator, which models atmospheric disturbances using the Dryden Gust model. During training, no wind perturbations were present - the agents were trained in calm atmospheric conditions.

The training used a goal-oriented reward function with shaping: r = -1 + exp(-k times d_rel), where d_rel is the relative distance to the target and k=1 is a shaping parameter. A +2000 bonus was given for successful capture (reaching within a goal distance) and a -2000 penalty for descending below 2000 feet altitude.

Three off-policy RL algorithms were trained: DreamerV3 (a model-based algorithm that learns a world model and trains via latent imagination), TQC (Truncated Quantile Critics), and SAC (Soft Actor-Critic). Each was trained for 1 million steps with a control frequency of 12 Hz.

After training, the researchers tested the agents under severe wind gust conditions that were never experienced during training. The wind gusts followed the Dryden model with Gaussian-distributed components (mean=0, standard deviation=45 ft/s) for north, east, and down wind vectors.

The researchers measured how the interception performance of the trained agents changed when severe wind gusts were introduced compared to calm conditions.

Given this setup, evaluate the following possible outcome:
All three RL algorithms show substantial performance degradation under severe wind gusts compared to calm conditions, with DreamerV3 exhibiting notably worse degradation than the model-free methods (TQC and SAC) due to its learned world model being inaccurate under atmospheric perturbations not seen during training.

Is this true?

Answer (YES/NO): NO